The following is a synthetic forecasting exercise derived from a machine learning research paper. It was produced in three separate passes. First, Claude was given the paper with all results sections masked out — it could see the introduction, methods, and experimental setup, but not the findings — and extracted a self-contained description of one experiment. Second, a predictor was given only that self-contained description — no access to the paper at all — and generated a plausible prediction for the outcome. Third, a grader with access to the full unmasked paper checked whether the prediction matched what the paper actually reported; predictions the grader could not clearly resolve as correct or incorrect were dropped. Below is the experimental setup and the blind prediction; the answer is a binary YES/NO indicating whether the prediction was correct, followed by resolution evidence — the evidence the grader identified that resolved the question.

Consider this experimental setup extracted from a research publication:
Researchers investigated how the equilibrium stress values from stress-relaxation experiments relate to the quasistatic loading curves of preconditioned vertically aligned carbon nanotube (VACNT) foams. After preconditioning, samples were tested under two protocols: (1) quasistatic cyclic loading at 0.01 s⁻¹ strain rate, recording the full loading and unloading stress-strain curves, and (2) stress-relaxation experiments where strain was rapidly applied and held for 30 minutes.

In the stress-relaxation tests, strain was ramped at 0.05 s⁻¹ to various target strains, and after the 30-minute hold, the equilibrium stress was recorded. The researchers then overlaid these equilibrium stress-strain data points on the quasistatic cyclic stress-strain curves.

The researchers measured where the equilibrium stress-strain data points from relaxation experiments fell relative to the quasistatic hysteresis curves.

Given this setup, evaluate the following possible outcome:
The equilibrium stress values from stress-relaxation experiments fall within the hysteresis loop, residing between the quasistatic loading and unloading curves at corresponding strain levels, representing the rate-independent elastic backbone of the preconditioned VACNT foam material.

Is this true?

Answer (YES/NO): NO